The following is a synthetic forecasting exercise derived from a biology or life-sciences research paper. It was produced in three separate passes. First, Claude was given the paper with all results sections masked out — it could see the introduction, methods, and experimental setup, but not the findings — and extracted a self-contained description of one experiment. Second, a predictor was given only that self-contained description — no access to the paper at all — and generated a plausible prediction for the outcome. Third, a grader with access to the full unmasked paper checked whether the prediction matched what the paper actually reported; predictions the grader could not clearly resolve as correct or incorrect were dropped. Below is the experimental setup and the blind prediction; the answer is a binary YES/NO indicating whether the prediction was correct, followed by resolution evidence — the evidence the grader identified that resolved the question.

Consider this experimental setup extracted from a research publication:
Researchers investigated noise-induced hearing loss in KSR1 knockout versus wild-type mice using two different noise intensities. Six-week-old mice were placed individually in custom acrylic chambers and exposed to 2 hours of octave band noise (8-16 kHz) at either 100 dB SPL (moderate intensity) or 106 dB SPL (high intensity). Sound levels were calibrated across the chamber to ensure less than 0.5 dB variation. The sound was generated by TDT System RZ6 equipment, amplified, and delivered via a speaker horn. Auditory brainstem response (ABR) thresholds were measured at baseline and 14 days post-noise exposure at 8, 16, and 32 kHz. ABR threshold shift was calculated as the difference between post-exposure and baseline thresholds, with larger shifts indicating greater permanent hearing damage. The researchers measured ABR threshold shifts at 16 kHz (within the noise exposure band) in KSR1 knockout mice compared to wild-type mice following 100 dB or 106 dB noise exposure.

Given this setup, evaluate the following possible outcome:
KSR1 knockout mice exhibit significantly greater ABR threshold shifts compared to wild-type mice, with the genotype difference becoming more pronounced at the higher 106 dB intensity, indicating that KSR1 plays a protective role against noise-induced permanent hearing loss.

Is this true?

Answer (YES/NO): NO